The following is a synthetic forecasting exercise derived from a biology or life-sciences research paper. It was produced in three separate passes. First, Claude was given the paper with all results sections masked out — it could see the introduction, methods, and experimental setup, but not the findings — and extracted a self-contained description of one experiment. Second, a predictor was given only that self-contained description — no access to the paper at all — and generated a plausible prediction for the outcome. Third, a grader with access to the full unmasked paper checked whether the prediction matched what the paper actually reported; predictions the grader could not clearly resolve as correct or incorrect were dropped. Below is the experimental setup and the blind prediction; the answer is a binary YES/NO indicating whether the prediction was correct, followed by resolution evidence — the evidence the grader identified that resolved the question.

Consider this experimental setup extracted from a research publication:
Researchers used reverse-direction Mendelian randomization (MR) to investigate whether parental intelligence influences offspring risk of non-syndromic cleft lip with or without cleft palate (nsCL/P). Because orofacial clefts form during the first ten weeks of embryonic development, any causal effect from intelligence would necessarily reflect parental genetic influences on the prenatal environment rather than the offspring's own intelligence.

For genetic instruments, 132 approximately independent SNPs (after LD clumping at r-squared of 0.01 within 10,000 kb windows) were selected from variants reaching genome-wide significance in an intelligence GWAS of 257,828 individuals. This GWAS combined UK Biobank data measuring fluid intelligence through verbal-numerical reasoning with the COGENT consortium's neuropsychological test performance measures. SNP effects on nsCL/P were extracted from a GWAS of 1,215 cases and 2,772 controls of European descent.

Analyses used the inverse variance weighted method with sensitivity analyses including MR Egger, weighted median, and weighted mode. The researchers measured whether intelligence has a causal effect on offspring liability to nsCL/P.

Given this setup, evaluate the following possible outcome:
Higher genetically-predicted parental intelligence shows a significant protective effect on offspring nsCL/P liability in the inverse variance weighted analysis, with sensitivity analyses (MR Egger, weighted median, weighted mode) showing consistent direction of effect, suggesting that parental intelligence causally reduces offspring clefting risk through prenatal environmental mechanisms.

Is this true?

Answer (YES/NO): NO